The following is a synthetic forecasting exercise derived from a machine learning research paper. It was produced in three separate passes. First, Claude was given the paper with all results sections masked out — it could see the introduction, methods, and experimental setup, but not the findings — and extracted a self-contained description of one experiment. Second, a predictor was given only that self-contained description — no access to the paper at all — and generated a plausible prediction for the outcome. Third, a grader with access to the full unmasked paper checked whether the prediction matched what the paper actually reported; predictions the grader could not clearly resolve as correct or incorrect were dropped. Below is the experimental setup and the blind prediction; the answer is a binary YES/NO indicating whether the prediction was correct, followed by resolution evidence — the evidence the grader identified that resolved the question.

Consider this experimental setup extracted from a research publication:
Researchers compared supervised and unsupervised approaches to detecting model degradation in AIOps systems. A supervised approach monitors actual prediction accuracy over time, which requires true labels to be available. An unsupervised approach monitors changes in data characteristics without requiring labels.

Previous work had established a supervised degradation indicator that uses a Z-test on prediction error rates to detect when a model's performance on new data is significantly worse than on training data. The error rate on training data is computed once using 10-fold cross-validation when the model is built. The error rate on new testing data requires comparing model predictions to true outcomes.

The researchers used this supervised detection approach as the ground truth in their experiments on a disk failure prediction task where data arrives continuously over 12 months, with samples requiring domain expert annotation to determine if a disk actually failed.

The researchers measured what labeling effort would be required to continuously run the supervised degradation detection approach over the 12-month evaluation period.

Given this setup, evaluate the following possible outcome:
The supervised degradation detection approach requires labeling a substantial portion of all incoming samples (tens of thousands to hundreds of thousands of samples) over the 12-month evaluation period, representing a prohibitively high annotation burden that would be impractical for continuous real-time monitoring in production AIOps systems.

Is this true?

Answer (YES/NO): NO